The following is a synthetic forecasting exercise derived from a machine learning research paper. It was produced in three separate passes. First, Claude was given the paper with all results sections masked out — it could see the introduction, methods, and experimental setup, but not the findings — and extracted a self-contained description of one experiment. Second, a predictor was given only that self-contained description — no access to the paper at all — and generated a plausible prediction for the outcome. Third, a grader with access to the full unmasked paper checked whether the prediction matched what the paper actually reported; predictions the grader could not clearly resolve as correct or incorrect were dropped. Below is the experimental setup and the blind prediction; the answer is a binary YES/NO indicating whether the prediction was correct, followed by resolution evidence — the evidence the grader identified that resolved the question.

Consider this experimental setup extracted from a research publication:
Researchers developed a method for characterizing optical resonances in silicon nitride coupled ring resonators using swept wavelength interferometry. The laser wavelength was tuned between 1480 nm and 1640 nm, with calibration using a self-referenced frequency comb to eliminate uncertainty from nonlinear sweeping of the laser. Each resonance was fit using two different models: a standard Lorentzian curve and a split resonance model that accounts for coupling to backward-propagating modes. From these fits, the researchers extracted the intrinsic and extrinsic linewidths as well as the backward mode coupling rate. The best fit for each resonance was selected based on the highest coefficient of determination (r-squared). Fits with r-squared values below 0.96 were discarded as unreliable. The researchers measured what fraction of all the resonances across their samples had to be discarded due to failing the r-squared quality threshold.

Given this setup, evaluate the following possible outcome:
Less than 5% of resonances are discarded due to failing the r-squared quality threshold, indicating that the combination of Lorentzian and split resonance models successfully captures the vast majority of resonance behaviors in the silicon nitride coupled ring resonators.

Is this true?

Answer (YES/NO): YES